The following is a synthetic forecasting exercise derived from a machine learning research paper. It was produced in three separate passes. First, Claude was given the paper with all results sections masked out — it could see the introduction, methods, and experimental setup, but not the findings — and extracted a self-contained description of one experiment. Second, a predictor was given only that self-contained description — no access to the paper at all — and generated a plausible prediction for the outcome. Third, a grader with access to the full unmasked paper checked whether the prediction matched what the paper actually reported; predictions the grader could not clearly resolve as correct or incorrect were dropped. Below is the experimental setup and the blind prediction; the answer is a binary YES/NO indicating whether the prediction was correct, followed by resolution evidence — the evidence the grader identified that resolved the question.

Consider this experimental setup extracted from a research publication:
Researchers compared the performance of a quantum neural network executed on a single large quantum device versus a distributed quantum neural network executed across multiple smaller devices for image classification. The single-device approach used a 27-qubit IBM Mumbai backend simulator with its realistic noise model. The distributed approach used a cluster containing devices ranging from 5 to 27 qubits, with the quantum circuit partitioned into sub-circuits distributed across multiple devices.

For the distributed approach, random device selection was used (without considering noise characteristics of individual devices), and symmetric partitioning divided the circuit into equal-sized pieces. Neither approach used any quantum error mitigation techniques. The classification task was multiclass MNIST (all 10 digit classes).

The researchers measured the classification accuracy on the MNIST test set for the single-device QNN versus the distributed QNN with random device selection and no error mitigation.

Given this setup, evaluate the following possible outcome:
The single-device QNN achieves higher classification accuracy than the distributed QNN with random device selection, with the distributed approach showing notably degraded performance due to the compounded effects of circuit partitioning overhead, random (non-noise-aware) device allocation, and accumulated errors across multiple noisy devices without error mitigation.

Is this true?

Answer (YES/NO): NO